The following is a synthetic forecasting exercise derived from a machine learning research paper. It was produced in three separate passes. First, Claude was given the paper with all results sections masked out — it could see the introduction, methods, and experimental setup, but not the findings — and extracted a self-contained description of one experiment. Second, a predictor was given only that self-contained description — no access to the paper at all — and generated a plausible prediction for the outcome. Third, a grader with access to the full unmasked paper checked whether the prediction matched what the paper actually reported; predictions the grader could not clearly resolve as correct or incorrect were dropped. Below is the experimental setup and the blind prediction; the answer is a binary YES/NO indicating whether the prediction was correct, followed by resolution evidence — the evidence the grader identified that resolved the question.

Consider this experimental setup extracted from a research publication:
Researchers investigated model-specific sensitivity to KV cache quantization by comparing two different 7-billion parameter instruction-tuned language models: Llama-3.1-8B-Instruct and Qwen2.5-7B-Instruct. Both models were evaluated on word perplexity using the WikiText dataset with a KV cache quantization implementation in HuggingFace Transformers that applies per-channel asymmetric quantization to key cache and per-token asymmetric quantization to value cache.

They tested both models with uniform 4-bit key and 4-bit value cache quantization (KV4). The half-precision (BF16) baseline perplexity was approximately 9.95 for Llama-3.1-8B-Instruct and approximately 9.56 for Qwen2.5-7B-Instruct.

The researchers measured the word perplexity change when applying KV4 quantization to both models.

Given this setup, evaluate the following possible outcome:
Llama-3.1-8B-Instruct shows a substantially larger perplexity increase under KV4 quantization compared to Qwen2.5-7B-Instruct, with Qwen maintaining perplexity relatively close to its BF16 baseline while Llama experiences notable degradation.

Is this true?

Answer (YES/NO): NO